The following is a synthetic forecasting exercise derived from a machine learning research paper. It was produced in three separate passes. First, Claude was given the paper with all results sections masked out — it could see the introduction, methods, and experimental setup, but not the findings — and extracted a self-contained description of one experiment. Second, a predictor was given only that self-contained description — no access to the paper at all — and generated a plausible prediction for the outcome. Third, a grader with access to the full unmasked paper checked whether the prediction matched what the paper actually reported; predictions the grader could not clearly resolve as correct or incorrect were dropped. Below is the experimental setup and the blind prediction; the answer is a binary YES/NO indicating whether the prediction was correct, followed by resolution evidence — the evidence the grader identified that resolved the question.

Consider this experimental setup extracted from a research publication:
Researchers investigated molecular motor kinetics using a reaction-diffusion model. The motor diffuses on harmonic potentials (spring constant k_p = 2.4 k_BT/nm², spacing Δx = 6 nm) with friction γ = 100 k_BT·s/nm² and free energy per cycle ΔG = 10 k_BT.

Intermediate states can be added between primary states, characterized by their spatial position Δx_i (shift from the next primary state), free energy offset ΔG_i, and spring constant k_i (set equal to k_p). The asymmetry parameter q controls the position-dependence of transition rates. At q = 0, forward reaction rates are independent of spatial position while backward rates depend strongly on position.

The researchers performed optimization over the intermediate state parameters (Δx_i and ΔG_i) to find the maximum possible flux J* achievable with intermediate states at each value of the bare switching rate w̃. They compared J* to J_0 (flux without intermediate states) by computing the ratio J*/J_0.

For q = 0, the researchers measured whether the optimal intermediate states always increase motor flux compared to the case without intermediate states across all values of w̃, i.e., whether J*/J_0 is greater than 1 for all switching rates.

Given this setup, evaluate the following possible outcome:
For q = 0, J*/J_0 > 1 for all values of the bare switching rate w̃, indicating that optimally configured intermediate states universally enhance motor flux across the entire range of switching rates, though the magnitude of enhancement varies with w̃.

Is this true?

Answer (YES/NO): NO